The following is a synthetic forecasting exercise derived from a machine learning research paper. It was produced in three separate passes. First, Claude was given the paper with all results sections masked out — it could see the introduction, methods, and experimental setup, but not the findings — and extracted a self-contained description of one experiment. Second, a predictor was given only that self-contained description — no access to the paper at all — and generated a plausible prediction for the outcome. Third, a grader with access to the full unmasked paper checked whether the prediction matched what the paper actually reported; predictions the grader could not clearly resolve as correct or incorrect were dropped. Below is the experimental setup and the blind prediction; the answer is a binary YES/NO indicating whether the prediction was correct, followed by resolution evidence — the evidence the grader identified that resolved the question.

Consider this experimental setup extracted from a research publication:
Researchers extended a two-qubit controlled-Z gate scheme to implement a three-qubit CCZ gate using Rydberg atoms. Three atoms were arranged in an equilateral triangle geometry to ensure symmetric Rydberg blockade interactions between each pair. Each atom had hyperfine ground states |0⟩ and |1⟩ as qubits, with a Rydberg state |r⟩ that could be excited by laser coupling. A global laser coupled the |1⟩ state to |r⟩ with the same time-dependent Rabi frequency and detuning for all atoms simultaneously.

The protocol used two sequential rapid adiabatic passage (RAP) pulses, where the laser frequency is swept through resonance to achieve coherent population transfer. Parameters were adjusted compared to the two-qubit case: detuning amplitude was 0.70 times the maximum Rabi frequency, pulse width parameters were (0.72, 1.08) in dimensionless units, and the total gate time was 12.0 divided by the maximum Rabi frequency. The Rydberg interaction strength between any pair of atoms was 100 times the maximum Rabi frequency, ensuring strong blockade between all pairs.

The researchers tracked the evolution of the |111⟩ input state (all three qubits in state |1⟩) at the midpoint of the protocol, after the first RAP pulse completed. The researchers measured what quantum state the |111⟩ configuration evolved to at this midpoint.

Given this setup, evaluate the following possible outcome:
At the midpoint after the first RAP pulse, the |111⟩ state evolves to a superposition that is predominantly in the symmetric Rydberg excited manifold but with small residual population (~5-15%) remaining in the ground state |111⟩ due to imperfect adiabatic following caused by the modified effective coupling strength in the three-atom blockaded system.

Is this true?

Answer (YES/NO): NO